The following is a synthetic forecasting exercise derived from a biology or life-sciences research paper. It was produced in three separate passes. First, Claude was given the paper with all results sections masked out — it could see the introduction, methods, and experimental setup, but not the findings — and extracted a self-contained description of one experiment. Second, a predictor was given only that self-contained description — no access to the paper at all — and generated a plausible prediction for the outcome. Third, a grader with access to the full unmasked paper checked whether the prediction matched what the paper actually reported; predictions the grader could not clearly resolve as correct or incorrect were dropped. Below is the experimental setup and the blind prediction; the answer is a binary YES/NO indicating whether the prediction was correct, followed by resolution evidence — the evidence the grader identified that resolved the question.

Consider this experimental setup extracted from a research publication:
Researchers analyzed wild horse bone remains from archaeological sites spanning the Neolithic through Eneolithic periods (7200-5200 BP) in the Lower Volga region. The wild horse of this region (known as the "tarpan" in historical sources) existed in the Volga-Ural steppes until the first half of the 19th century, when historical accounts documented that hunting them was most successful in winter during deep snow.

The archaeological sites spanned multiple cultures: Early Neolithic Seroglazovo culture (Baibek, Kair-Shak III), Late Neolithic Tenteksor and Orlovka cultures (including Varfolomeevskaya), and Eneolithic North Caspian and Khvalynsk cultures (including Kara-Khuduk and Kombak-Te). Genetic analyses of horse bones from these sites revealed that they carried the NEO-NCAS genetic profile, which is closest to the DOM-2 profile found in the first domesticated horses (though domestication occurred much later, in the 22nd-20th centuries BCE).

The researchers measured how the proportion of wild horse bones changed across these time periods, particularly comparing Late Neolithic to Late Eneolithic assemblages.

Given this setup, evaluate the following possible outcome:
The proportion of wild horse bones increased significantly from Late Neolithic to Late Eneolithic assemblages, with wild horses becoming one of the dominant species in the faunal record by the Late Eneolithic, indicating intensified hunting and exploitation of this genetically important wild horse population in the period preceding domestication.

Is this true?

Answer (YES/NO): NO